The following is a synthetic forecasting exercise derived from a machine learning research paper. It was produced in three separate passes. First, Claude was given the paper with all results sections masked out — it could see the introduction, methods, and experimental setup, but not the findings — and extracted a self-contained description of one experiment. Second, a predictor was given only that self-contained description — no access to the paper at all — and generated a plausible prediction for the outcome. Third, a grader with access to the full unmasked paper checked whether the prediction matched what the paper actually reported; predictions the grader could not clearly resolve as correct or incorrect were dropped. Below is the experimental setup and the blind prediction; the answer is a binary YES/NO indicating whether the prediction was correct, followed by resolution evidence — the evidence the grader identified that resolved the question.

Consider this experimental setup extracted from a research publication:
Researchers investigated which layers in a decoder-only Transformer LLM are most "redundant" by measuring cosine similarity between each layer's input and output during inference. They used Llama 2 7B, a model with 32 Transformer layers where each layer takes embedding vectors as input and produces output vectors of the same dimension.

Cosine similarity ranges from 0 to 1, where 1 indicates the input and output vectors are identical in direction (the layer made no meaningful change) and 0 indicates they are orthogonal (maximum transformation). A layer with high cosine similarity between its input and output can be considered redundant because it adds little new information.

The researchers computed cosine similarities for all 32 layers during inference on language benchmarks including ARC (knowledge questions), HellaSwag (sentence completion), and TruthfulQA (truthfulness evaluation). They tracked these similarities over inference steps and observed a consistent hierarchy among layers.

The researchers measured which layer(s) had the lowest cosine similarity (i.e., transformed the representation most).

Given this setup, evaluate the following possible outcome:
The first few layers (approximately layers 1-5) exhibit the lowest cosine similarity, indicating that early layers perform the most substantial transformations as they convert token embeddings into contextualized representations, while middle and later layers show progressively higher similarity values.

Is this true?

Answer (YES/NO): NO